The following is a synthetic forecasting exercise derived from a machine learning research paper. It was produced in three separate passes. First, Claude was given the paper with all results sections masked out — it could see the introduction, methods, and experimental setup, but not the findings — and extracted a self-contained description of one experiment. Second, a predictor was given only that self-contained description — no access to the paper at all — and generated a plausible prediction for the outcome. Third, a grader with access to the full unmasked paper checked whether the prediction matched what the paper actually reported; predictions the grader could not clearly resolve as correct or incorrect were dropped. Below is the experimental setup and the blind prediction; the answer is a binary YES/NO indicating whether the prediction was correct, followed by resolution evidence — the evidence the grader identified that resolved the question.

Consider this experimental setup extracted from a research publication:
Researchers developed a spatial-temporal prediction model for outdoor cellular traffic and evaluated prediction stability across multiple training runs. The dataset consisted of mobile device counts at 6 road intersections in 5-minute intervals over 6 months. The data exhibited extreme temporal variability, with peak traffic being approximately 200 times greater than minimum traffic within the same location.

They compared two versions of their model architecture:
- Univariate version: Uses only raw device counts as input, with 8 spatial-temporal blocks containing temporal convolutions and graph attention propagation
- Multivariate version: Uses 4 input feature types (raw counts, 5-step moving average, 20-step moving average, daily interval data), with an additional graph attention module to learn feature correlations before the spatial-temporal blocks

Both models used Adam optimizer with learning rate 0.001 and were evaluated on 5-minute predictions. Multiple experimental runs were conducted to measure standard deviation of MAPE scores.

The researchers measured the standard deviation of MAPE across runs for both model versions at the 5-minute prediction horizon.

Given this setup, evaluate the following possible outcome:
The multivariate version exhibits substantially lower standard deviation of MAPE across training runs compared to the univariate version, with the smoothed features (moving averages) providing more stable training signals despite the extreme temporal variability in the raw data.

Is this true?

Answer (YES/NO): YES